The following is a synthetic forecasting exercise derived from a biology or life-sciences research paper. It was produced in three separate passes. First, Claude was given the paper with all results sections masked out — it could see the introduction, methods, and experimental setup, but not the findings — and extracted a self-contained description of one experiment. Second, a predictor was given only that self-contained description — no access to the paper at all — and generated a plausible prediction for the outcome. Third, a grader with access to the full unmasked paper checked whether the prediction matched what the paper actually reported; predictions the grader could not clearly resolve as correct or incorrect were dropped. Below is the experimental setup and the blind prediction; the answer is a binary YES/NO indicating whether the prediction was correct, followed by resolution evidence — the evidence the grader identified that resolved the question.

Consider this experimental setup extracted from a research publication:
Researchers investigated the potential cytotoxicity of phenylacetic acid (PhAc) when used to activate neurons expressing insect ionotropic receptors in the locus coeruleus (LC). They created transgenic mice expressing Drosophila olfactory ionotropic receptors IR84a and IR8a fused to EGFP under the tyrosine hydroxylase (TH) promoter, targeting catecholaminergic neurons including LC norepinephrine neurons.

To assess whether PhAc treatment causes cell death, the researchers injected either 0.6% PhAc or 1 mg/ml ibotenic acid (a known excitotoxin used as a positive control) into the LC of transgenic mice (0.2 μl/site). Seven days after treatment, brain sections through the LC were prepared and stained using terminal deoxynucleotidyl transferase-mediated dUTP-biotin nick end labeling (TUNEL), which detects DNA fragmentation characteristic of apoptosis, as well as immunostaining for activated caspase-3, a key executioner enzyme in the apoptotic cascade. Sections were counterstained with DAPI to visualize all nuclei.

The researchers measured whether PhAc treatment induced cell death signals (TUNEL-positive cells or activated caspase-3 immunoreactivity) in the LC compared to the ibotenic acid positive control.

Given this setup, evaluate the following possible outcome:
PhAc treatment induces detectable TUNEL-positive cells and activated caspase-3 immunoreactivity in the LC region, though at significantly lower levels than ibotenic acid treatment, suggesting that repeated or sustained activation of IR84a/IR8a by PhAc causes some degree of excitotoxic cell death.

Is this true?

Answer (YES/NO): NO